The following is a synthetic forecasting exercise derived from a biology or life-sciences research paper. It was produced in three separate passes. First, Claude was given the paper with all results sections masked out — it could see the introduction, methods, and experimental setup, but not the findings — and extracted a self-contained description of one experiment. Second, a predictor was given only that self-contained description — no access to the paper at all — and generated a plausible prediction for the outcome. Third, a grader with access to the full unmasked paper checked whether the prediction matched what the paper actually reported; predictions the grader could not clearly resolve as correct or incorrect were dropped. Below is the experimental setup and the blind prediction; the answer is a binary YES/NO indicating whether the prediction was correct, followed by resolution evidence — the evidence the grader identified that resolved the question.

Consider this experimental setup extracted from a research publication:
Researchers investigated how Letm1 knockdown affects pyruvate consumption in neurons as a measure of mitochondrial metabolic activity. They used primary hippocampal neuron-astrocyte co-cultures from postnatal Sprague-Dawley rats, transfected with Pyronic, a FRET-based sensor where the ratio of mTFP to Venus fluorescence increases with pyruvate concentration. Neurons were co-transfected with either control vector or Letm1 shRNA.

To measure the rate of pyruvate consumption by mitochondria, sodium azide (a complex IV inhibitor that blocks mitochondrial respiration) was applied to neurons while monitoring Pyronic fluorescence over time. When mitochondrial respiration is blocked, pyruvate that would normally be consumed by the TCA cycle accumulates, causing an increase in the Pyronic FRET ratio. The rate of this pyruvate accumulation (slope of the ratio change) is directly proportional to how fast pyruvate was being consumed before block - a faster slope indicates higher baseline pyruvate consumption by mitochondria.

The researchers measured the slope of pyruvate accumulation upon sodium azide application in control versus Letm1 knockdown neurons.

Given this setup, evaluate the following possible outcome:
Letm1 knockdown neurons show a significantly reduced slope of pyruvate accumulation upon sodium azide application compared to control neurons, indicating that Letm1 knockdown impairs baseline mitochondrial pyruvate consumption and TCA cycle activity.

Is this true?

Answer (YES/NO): NO